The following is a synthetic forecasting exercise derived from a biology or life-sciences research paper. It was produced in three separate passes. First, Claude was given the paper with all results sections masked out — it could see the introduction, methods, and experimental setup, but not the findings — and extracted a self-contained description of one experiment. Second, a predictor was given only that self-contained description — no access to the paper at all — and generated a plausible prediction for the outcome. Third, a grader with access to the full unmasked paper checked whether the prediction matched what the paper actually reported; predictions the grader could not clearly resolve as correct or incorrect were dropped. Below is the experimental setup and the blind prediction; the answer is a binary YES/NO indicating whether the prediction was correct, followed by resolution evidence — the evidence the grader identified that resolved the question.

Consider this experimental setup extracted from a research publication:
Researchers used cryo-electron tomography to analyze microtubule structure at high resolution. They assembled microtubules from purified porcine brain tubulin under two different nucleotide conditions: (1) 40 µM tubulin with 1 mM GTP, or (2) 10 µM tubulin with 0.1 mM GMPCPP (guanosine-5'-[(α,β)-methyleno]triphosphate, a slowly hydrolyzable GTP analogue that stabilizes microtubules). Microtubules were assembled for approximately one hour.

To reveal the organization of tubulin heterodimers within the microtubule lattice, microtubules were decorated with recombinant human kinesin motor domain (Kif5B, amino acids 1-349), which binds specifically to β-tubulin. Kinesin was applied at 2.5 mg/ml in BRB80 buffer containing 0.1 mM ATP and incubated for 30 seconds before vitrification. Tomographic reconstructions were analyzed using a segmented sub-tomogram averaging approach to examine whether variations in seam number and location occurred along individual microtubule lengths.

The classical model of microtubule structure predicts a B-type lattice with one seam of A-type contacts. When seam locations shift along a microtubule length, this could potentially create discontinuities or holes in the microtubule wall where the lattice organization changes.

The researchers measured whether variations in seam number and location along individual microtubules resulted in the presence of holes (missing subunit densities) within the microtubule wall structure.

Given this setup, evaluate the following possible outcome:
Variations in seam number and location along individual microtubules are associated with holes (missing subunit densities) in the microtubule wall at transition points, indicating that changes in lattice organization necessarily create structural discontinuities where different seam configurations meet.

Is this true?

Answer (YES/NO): YES